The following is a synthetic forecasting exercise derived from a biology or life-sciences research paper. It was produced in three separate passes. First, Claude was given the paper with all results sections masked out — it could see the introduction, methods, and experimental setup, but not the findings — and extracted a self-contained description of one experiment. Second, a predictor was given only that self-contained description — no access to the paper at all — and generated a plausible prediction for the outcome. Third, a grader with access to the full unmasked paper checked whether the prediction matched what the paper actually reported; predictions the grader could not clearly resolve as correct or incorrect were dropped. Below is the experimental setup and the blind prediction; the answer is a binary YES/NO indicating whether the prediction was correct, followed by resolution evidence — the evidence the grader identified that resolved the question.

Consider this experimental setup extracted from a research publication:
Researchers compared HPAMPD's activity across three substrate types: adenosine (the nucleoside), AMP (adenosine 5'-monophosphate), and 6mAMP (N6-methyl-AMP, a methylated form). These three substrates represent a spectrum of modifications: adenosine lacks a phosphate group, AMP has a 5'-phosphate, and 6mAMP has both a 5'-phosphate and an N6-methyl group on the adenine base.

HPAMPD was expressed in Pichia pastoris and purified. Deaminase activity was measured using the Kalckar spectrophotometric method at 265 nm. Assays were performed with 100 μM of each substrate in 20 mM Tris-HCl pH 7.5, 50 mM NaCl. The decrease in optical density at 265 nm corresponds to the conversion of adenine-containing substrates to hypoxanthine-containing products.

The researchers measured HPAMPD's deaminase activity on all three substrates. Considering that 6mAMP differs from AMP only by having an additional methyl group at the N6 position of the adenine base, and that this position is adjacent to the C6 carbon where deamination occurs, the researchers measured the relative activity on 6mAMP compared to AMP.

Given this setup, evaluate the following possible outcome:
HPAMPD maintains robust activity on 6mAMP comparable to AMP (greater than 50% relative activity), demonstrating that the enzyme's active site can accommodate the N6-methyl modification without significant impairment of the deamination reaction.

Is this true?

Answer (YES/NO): NO